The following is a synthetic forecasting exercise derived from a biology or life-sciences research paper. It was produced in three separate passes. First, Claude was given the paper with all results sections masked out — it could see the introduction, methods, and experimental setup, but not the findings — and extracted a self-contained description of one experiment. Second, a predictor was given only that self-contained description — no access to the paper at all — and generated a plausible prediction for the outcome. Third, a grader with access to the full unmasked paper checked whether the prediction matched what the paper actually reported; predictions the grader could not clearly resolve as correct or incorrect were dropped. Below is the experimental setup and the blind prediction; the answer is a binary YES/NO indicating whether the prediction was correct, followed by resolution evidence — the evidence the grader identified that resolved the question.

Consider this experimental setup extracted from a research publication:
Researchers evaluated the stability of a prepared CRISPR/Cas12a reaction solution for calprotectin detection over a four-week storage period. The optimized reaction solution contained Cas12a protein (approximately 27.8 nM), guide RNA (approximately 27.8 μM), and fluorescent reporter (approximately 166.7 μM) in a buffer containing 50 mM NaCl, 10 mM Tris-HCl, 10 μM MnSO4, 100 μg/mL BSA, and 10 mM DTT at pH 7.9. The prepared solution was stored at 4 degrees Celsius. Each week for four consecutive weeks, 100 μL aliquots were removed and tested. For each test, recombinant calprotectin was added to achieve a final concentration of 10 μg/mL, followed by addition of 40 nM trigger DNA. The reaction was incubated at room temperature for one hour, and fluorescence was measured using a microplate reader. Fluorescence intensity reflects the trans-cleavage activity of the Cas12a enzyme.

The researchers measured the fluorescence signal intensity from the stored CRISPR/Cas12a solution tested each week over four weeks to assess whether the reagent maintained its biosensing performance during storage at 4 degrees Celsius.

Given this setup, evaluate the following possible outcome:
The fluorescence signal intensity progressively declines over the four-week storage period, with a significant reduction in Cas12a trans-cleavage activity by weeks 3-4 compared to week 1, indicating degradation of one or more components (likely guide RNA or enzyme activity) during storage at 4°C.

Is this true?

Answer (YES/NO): NO